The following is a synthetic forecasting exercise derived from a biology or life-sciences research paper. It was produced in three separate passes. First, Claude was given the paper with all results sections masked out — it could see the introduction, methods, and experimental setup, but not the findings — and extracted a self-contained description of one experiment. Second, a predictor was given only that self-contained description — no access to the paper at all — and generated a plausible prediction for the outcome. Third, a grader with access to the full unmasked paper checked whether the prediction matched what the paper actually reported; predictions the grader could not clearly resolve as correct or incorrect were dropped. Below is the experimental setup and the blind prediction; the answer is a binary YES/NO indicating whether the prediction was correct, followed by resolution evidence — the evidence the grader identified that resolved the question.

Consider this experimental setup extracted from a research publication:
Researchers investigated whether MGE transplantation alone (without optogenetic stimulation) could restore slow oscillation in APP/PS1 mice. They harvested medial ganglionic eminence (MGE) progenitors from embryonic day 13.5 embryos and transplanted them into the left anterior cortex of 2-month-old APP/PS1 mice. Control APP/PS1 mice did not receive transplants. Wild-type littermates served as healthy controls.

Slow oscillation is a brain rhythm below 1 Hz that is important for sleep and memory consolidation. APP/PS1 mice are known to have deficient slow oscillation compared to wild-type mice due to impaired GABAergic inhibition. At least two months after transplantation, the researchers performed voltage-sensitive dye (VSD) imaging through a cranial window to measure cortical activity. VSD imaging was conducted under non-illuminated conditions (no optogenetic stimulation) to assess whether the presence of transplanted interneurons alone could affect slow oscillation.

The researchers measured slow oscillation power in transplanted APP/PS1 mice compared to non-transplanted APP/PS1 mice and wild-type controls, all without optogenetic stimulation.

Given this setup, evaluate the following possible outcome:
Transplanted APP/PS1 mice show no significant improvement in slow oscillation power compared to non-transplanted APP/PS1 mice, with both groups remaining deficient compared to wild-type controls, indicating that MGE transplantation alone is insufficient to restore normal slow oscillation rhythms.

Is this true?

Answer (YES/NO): NO